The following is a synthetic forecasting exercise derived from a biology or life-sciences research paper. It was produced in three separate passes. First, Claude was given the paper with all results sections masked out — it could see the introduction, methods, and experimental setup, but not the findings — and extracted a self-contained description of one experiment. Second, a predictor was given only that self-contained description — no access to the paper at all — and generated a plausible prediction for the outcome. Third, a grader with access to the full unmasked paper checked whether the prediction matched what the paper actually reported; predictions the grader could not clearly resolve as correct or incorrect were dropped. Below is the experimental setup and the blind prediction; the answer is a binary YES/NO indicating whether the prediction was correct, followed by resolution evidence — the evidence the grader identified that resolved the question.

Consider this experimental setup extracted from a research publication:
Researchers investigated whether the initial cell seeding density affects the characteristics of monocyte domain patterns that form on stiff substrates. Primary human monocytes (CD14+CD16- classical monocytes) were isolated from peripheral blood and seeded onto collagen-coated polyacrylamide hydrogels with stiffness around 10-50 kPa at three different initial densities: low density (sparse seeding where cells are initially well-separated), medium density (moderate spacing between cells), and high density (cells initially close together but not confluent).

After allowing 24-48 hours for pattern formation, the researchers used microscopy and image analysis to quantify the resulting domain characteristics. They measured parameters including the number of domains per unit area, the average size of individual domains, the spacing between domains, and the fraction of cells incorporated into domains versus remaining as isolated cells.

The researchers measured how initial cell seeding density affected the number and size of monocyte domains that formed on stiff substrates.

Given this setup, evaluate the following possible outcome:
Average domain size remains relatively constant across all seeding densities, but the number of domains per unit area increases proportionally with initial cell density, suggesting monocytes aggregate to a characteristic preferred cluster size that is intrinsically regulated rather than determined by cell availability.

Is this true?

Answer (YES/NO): NO